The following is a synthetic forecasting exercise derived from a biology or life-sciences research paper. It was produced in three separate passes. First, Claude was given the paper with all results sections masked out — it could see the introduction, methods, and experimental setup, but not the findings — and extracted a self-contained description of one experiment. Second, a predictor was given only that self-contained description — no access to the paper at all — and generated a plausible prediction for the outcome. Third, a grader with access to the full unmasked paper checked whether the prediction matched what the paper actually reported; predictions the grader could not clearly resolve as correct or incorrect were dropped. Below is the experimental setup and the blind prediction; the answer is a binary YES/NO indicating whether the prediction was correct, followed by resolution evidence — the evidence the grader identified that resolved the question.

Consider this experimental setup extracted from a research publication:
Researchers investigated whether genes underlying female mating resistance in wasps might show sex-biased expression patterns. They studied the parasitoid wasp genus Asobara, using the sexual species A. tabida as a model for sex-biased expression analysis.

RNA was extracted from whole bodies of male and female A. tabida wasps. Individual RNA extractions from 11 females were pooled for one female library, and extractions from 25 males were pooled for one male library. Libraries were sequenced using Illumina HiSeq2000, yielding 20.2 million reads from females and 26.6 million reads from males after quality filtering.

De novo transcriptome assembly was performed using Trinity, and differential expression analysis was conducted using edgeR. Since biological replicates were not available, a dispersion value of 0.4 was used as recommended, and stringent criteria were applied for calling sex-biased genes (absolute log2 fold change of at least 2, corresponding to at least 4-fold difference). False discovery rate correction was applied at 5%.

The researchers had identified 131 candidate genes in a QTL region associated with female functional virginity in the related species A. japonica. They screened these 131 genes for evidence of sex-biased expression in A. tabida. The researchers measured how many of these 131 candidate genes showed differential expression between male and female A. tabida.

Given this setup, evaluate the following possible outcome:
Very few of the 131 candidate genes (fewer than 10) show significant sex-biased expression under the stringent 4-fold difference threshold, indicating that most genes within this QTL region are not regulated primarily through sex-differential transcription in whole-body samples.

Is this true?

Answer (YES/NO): NO